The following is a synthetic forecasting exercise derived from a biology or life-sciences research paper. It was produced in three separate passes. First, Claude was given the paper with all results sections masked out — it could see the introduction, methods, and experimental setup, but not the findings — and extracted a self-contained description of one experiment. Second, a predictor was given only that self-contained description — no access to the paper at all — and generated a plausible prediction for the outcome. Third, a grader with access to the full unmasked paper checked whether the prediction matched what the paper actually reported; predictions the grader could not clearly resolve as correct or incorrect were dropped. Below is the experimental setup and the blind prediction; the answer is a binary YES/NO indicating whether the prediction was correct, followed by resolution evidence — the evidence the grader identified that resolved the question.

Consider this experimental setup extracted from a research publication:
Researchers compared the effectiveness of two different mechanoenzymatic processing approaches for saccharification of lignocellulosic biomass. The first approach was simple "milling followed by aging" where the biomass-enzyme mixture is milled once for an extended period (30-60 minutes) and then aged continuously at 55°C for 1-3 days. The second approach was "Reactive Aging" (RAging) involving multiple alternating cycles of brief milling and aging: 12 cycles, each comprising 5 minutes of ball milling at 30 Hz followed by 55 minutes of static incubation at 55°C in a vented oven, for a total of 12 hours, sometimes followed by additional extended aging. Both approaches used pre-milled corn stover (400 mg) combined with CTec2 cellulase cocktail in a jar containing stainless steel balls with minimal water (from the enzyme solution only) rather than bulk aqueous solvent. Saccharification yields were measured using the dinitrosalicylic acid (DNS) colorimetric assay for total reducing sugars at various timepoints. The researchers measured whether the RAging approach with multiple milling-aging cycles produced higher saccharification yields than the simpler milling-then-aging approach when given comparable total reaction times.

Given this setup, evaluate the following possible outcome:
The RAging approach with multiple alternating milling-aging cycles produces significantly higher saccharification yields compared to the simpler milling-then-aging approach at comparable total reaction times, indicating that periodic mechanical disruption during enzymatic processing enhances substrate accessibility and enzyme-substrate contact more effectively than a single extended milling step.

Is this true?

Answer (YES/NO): YES